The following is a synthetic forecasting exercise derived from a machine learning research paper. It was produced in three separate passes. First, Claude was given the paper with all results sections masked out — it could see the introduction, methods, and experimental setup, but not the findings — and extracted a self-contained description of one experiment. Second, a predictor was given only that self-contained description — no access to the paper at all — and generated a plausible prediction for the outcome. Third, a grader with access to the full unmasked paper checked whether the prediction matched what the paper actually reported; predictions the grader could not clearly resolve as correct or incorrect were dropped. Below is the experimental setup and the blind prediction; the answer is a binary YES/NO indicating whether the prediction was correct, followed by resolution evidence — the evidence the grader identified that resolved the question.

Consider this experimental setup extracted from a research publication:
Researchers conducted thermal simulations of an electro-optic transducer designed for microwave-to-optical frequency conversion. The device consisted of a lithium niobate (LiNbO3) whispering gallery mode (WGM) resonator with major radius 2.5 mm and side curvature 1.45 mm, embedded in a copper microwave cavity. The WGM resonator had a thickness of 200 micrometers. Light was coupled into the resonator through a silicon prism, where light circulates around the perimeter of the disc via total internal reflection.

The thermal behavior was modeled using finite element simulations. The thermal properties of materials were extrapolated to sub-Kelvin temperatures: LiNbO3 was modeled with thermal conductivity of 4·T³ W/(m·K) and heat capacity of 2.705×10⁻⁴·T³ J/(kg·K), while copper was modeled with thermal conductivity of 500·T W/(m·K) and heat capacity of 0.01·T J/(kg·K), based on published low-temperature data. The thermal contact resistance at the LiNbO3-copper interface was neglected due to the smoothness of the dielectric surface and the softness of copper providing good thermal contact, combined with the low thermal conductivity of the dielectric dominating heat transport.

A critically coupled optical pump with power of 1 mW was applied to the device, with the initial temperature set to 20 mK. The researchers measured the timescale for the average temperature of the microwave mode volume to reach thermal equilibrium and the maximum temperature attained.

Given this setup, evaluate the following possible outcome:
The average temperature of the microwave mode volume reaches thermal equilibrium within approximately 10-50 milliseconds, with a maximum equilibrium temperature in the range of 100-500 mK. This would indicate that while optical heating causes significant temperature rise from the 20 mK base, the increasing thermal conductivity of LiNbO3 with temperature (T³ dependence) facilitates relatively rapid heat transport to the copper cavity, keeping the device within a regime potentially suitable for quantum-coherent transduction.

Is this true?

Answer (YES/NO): NO